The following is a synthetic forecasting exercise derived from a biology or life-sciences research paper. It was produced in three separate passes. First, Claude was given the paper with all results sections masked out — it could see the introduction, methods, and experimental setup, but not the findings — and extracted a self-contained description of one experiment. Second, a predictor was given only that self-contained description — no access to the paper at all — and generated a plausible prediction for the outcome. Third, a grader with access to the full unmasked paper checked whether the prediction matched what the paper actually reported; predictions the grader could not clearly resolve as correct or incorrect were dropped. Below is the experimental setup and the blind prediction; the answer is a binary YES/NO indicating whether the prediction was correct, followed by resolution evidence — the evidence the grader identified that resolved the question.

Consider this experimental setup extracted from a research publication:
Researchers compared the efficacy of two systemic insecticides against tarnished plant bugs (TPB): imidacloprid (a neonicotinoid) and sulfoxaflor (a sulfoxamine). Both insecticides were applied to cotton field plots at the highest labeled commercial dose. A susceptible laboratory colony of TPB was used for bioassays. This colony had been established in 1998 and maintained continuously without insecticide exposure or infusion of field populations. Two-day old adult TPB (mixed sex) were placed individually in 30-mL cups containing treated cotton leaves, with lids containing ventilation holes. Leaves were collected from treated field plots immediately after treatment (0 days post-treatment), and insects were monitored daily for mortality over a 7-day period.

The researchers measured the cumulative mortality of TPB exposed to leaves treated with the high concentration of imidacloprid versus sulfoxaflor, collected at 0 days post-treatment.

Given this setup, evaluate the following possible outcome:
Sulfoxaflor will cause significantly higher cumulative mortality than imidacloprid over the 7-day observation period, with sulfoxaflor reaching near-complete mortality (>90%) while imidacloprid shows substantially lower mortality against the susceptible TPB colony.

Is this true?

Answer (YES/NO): NO